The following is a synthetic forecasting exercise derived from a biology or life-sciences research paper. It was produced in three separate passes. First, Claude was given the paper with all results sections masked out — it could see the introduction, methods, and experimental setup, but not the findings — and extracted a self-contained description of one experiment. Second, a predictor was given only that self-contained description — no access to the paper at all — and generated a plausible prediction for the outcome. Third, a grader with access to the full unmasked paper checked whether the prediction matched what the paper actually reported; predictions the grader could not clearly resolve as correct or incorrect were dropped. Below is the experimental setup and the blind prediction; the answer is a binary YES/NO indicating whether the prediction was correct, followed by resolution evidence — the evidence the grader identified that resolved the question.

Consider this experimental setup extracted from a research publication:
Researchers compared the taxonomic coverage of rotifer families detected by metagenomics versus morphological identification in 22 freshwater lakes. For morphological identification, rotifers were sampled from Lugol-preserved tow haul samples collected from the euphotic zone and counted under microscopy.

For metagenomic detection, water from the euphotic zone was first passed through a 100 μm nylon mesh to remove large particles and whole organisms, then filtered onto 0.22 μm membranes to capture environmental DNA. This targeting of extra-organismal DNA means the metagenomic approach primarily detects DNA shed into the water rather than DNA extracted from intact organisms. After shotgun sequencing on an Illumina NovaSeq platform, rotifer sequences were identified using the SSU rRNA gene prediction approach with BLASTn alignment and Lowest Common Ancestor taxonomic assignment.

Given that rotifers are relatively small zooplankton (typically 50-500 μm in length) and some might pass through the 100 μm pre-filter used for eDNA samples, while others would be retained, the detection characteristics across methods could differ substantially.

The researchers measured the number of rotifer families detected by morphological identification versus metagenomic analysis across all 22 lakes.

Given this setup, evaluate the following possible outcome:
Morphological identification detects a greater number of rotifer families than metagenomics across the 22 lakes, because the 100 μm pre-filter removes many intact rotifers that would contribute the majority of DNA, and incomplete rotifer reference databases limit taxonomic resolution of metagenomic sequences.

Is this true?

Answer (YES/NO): YES